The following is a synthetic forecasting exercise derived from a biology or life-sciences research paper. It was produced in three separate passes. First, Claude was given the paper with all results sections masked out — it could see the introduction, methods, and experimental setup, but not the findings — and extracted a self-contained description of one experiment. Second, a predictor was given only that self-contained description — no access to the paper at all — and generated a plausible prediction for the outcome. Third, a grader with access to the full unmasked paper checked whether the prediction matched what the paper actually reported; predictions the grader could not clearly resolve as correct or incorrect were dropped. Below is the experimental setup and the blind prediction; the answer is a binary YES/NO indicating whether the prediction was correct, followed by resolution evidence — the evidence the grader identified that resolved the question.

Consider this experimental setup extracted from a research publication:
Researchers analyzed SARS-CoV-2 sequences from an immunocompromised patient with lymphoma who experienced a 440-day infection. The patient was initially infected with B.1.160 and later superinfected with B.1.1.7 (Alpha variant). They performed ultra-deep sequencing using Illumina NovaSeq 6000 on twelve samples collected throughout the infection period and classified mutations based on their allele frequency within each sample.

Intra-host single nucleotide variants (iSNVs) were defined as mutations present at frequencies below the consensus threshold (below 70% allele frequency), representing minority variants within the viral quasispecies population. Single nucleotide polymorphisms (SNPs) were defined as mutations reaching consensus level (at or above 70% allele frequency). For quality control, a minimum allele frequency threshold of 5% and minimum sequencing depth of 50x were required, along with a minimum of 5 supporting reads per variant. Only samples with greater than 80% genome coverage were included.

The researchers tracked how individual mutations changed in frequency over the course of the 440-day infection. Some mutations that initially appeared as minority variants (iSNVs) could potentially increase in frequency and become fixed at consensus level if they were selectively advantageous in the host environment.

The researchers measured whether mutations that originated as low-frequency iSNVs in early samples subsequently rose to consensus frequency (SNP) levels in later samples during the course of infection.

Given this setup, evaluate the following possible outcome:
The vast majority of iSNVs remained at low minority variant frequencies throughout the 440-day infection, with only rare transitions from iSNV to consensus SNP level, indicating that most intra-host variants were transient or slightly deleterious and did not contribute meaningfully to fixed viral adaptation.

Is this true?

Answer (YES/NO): NO